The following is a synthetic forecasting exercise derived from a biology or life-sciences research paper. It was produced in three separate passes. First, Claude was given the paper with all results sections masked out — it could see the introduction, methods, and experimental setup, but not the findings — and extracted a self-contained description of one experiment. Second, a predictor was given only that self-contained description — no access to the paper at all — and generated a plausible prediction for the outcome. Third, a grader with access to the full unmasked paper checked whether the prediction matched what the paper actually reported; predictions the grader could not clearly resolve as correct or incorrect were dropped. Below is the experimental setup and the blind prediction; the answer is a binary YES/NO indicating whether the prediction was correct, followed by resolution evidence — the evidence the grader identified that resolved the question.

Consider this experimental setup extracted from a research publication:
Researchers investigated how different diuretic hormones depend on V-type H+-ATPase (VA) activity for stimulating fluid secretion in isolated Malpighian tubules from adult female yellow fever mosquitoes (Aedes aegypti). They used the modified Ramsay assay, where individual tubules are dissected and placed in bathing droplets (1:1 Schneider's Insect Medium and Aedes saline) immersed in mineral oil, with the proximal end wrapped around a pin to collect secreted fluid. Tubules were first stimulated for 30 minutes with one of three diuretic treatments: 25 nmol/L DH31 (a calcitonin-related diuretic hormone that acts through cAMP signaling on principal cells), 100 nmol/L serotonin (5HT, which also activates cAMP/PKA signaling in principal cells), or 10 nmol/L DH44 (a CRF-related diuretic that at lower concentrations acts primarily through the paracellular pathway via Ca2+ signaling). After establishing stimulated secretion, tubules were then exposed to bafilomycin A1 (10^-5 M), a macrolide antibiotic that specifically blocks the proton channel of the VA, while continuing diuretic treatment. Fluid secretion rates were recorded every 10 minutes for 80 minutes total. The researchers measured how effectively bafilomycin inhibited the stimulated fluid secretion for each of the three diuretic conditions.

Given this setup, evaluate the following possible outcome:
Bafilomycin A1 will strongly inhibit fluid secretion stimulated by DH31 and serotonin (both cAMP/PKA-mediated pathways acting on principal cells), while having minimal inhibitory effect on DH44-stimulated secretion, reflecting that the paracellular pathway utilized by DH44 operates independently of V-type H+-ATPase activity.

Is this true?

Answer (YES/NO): YES